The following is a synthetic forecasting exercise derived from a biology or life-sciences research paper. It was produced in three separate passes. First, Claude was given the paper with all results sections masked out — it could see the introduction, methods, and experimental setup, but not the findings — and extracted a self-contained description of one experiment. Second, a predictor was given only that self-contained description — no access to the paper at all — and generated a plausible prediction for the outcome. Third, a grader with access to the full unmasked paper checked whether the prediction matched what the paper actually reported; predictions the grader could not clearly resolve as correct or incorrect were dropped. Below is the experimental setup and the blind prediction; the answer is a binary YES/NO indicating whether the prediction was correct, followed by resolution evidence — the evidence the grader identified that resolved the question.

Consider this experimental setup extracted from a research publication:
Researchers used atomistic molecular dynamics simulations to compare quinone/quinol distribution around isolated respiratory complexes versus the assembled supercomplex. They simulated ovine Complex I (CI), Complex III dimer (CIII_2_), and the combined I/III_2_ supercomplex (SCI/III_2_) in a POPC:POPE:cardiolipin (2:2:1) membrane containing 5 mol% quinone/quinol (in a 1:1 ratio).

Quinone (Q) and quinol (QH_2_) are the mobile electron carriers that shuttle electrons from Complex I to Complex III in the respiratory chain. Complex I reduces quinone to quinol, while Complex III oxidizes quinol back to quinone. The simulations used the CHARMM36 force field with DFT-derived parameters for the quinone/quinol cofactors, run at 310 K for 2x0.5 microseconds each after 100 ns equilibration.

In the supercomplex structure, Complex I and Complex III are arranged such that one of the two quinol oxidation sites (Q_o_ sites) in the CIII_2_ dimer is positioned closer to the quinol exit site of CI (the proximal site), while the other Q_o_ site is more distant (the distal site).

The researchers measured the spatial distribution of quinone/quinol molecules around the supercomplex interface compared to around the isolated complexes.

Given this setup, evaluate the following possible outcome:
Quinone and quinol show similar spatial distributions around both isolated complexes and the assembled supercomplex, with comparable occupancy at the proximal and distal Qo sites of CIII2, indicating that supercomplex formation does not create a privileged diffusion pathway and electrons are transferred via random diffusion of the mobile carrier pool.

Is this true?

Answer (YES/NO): NO